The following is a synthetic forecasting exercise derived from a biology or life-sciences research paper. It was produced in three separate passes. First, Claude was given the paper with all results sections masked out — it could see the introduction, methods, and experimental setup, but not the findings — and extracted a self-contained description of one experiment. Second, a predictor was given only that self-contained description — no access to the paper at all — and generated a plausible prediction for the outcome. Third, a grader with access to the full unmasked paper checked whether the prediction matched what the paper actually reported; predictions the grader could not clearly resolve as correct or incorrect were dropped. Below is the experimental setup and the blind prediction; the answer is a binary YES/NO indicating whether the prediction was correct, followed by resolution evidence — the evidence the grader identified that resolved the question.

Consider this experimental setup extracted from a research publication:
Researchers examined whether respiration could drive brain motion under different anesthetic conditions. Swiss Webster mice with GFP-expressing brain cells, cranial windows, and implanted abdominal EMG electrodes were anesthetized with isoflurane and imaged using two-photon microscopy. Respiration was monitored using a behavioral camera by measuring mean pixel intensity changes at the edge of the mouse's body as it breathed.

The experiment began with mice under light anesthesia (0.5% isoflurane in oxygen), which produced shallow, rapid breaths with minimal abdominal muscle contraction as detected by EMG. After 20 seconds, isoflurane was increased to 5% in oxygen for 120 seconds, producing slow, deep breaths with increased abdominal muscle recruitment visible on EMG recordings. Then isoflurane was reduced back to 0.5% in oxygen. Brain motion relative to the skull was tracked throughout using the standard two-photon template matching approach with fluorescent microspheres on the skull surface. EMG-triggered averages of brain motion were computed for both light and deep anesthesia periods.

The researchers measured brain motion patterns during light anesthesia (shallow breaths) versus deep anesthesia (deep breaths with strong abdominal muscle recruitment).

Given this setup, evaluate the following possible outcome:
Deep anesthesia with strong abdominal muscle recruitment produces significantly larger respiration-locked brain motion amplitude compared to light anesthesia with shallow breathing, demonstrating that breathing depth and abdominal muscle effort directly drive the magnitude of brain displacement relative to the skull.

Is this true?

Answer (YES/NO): YES